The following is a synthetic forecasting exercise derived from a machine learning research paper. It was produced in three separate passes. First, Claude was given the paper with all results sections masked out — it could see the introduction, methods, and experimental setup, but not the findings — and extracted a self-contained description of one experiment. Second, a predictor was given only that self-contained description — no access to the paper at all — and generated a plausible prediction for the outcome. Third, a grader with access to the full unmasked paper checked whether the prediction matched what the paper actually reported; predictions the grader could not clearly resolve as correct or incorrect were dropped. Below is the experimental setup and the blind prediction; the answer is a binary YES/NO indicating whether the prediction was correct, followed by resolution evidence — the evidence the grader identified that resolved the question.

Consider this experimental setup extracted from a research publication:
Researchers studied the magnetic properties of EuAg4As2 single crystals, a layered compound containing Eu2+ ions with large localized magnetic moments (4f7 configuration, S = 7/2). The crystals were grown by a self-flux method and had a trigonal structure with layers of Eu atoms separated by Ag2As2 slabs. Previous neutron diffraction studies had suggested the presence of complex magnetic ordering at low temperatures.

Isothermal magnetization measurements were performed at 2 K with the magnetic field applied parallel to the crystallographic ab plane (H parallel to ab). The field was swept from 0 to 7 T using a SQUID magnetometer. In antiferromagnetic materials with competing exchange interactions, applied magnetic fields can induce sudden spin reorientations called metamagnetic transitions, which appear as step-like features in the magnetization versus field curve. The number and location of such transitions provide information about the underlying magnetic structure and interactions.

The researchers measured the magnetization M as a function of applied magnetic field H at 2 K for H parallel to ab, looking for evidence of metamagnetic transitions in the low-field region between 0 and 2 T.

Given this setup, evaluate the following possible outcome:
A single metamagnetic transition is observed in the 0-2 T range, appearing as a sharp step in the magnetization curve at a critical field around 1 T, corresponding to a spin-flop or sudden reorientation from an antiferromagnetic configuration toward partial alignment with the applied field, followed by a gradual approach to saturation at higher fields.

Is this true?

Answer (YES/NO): NO